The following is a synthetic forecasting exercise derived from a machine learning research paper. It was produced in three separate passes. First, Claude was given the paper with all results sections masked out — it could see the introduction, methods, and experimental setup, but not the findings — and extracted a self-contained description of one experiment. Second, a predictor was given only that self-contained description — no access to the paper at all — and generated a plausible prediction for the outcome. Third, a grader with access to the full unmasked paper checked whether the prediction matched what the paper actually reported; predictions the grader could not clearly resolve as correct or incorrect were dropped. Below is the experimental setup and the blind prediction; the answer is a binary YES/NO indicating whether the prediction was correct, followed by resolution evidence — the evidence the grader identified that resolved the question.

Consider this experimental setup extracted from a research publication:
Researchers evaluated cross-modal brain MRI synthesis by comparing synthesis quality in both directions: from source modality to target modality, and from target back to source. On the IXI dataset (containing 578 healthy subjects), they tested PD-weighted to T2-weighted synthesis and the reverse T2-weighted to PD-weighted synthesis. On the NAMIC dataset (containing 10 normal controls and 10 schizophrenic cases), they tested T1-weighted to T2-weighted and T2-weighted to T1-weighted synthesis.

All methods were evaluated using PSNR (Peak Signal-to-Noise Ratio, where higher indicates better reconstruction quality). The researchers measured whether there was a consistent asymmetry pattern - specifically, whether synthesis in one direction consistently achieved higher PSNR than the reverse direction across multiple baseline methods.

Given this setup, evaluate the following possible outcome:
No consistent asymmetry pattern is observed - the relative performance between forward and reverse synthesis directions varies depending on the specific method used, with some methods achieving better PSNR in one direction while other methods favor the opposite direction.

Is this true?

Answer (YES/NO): NO